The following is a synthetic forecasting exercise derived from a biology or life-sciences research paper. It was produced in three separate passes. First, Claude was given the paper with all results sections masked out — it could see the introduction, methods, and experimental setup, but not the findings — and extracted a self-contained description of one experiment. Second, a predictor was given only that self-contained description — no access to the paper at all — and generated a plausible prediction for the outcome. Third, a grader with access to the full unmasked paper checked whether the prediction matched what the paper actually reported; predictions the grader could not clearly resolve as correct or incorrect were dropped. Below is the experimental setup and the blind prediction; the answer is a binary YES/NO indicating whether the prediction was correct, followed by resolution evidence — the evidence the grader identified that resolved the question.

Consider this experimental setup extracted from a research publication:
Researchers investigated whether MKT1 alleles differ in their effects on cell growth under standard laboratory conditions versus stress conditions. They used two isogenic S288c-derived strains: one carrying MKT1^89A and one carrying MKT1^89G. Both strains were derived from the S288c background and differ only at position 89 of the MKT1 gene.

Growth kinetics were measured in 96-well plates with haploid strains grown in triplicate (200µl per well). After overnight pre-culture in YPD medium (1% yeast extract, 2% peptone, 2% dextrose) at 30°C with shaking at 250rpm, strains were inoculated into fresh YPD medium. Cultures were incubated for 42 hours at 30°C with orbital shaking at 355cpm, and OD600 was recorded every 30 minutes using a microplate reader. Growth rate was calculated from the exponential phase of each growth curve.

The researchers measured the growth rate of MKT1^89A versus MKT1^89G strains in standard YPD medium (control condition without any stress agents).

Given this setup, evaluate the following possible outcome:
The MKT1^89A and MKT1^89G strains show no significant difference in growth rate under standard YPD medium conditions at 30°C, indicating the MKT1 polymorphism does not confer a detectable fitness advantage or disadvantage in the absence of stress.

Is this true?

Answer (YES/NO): YES